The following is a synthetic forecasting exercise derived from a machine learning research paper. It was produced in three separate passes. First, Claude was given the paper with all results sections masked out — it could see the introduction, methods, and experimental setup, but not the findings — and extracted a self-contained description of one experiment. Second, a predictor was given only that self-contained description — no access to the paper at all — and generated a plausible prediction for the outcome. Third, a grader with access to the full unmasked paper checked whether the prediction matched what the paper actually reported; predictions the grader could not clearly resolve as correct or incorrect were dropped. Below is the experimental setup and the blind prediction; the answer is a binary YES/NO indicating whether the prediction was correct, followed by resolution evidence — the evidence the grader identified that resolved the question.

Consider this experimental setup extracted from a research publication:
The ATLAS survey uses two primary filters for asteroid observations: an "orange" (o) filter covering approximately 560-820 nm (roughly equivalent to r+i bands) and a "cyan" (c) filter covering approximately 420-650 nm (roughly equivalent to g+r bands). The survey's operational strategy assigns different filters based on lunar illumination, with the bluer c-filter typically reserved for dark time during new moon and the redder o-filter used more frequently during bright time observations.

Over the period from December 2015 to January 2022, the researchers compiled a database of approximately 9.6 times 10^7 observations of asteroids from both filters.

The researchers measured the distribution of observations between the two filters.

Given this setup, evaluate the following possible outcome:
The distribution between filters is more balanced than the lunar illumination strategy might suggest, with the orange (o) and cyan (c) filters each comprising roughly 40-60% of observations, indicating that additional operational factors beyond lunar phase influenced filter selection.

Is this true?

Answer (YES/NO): NO